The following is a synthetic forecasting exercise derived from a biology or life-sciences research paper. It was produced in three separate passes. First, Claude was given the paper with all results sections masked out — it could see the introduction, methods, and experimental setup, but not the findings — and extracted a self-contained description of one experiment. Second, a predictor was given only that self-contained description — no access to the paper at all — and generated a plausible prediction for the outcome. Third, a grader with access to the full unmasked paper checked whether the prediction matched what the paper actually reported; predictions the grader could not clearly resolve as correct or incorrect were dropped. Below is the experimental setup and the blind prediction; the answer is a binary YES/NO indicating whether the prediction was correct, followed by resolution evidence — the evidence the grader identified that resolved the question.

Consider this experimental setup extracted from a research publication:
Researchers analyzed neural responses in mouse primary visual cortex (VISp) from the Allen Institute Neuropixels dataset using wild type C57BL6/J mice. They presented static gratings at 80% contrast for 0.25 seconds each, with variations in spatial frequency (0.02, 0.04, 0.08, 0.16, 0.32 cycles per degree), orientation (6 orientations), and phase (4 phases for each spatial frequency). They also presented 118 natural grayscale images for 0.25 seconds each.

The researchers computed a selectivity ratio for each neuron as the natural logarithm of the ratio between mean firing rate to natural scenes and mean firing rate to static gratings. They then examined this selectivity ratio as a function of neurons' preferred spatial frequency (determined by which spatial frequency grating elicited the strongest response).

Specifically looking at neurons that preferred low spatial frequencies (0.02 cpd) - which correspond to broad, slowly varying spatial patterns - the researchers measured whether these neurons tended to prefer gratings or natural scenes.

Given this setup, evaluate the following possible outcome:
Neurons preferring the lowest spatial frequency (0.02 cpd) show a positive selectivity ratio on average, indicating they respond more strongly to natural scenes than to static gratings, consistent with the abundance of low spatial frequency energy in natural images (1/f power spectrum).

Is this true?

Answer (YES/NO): YES